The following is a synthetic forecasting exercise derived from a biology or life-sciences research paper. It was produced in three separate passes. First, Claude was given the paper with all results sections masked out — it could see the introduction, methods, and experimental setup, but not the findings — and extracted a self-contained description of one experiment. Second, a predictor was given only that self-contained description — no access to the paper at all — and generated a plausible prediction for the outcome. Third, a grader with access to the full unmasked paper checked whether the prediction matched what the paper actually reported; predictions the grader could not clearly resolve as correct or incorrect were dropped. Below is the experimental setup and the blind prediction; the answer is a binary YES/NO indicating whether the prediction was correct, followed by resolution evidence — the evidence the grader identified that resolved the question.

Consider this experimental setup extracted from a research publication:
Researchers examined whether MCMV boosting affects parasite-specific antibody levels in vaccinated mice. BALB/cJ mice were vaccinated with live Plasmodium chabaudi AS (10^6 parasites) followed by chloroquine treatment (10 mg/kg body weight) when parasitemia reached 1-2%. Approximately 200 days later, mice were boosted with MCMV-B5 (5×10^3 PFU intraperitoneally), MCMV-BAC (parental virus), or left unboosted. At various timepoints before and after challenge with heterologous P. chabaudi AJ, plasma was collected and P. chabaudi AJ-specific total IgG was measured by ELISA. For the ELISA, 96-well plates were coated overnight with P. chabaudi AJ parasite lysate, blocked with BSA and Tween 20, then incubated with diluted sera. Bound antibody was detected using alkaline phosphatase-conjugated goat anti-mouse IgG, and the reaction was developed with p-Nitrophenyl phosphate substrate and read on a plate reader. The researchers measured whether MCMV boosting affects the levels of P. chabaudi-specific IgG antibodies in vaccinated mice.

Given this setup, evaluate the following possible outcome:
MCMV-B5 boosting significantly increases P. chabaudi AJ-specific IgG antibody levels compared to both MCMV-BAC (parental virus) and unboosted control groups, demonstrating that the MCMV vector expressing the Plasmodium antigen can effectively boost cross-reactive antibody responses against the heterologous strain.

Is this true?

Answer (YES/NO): NO